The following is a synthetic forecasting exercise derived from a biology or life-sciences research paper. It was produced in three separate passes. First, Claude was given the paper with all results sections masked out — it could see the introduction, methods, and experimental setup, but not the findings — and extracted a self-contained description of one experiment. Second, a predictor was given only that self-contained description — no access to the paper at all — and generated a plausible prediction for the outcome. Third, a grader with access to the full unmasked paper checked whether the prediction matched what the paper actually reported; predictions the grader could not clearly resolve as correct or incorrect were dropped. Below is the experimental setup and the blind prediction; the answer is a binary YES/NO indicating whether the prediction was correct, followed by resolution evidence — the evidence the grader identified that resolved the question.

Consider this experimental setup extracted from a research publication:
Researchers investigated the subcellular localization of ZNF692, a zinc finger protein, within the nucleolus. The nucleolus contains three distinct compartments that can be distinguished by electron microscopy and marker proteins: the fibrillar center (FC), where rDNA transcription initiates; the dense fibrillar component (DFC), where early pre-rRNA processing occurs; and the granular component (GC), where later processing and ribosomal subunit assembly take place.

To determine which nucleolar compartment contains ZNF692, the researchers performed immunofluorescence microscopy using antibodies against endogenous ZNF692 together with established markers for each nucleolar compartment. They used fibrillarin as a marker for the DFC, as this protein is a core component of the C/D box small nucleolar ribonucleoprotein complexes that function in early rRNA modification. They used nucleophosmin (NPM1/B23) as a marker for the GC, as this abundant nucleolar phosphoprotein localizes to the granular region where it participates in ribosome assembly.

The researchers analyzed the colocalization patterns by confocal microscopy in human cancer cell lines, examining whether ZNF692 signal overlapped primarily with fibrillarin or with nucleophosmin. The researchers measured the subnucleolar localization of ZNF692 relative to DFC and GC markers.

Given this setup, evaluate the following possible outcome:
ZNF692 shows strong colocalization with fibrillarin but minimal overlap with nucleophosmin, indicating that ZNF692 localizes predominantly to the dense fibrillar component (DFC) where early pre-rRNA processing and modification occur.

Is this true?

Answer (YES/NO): NO